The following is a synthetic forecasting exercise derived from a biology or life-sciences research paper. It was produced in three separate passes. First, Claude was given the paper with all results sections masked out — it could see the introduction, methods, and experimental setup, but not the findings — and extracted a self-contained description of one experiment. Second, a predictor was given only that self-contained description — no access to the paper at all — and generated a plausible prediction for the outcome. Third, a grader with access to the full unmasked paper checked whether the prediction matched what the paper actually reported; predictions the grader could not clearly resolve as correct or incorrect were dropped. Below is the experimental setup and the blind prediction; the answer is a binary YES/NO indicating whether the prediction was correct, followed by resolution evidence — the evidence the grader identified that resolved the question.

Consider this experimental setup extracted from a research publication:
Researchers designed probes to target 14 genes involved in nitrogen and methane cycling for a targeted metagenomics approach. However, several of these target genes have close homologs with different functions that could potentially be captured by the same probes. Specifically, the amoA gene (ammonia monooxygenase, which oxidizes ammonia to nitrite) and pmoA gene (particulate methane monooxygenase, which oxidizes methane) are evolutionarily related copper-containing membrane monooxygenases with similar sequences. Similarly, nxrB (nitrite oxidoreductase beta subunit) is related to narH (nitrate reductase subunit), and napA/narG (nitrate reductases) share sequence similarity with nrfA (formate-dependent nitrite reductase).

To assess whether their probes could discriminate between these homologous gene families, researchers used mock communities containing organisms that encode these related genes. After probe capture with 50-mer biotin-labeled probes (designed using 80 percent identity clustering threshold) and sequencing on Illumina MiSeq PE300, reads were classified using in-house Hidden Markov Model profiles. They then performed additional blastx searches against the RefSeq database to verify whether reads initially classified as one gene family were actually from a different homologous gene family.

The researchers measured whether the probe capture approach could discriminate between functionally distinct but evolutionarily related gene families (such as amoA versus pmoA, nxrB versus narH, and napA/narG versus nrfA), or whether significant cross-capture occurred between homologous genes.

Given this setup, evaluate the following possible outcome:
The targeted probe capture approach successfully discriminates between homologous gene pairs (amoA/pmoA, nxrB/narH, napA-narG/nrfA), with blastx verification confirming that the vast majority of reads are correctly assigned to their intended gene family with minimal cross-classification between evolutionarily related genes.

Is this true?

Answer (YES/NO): NO